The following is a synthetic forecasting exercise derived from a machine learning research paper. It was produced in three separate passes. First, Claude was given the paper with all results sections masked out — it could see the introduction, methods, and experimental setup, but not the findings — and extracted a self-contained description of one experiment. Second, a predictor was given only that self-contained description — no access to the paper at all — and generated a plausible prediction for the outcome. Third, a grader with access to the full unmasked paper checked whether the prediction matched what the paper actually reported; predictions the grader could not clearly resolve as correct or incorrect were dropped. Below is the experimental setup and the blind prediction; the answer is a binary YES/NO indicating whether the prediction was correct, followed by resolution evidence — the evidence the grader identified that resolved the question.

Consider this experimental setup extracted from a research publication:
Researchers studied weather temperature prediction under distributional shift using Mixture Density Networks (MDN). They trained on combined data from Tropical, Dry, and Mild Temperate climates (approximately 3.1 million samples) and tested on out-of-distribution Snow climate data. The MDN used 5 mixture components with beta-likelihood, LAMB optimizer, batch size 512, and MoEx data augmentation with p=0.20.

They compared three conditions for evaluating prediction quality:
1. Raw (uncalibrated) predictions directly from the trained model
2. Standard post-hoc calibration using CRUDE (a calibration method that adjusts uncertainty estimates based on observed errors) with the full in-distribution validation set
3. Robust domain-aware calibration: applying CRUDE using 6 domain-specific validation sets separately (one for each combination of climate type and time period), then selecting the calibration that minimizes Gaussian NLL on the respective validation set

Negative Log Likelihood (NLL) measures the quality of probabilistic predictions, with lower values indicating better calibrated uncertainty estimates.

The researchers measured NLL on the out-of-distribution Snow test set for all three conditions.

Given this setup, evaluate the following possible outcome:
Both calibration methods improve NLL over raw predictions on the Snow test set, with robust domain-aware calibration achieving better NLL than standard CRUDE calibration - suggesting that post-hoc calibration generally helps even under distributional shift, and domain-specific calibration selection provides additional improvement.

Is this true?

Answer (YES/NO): NO